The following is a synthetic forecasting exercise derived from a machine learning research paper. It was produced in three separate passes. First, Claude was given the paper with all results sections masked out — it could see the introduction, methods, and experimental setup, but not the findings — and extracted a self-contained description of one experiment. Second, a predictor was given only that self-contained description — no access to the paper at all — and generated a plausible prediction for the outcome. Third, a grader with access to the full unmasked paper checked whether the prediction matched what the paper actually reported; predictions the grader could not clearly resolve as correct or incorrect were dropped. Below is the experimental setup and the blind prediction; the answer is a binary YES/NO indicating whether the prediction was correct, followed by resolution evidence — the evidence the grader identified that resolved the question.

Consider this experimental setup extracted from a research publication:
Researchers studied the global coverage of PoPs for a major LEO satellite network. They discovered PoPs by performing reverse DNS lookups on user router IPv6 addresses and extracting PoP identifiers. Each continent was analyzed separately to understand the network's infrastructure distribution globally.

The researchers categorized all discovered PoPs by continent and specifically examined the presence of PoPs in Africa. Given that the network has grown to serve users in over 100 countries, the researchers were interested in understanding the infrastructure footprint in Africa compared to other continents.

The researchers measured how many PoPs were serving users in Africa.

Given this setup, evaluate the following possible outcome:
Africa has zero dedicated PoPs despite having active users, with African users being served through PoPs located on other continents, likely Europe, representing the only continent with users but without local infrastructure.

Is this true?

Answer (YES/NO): NO